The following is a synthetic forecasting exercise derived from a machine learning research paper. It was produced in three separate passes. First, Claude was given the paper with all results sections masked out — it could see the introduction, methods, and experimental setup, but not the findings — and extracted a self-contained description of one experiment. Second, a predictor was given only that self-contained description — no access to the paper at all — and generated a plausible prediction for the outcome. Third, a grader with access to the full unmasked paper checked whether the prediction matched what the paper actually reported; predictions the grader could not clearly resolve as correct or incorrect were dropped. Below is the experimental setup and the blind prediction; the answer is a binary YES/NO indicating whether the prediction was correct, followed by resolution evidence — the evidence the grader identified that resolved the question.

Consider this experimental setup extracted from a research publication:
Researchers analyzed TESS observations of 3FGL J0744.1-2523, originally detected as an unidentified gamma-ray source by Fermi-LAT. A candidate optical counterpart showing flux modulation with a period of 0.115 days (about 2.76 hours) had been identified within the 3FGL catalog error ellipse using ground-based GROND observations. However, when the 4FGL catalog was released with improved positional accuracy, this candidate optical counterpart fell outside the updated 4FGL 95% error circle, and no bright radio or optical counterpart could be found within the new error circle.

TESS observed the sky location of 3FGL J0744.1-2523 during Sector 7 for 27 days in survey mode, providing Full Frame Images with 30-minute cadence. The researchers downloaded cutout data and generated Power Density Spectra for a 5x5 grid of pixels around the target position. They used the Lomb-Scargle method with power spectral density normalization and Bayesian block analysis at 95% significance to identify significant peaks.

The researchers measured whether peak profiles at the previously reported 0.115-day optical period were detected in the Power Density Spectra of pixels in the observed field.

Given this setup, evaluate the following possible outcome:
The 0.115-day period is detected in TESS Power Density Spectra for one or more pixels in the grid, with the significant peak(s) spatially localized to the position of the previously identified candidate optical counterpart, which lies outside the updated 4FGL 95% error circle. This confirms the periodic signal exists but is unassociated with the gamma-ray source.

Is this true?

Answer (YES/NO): NO